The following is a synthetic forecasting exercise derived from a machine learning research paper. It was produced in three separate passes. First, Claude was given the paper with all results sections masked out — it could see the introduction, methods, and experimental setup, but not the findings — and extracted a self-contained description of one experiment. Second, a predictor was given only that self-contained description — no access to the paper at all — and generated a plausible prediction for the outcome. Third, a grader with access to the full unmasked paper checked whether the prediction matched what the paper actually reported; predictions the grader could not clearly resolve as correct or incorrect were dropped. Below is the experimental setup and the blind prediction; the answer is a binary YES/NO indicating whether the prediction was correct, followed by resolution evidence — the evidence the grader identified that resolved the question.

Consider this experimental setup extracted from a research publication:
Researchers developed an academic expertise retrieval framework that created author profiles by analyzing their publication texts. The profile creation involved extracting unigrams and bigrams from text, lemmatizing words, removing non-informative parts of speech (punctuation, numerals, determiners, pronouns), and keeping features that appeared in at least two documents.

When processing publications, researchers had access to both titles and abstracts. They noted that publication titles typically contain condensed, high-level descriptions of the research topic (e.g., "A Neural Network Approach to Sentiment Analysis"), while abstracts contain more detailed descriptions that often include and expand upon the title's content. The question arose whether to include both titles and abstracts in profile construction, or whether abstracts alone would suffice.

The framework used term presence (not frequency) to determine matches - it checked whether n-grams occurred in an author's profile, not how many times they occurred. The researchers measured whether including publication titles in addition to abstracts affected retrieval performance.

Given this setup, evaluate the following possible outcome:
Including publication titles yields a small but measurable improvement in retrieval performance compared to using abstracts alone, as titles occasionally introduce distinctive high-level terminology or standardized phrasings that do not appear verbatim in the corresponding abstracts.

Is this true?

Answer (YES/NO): NO